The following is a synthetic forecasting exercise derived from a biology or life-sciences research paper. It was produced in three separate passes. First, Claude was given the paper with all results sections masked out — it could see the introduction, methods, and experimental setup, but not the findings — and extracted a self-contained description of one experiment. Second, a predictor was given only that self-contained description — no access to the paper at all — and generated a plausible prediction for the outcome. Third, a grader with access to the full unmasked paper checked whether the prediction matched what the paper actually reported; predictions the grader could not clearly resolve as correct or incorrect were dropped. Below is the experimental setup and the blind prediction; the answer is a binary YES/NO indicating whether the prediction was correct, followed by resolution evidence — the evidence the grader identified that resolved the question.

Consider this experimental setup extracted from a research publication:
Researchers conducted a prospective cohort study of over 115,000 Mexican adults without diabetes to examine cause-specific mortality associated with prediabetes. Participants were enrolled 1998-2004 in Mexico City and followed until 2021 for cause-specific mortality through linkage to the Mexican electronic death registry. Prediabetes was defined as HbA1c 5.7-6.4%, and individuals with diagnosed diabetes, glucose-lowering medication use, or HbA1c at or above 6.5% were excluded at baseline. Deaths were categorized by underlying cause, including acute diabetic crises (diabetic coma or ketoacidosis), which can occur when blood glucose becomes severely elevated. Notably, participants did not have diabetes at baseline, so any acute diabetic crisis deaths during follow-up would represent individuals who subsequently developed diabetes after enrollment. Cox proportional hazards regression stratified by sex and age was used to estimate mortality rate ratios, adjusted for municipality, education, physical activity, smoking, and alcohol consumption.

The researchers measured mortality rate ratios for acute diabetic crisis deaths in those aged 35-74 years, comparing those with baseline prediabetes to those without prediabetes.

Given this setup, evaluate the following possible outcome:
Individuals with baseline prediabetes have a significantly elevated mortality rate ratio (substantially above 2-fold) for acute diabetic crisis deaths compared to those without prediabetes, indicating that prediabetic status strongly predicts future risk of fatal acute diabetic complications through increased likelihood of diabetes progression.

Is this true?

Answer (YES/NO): YES